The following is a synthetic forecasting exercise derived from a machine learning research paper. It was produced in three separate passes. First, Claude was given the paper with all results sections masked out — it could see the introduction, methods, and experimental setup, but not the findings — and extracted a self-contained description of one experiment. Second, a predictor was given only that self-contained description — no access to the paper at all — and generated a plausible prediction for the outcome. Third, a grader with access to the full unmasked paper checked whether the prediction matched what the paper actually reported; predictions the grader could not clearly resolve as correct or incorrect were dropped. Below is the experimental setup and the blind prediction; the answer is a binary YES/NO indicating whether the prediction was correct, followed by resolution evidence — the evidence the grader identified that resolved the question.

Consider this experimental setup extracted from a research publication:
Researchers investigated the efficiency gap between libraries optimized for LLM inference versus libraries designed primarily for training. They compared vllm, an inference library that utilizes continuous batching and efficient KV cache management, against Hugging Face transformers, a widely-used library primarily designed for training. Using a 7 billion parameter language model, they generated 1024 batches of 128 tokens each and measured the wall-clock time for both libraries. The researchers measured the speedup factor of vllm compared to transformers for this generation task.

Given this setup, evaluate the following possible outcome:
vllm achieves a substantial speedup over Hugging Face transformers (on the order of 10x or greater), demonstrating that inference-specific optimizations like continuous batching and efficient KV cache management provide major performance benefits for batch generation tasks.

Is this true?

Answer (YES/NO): YES